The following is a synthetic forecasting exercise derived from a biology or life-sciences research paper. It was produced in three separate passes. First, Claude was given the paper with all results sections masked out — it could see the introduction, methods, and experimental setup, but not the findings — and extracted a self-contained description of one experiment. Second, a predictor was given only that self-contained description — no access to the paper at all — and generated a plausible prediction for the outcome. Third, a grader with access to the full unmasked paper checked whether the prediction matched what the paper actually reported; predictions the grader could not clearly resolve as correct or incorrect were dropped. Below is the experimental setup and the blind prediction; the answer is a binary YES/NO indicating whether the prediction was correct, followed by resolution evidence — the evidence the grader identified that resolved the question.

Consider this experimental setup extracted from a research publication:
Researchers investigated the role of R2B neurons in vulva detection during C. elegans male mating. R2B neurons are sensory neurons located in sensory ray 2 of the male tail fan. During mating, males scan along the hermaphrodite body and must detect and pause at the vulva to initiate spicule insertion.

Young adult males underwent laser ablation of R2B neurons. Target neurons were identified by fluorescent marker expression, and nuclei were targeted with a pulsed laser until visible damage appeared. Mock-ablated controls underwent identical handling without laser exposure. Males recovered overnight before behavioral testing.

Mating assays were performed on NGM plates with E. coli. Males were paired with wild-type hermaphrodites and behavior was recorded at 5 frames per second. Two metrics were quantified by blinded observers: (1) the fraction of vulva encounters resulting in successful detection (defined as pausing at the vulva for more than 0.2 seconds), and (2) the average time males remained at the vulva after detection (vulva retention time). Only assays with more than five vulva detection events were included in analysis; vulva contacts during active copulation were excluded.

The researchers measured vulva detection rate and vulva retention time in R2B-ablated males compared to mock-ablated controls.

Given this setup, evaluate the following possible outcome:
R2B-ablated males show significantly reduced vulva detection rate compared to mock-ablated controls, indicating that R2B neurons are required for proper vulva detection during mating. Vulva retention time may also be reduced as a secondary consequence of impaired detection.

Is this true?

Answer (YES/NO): YES